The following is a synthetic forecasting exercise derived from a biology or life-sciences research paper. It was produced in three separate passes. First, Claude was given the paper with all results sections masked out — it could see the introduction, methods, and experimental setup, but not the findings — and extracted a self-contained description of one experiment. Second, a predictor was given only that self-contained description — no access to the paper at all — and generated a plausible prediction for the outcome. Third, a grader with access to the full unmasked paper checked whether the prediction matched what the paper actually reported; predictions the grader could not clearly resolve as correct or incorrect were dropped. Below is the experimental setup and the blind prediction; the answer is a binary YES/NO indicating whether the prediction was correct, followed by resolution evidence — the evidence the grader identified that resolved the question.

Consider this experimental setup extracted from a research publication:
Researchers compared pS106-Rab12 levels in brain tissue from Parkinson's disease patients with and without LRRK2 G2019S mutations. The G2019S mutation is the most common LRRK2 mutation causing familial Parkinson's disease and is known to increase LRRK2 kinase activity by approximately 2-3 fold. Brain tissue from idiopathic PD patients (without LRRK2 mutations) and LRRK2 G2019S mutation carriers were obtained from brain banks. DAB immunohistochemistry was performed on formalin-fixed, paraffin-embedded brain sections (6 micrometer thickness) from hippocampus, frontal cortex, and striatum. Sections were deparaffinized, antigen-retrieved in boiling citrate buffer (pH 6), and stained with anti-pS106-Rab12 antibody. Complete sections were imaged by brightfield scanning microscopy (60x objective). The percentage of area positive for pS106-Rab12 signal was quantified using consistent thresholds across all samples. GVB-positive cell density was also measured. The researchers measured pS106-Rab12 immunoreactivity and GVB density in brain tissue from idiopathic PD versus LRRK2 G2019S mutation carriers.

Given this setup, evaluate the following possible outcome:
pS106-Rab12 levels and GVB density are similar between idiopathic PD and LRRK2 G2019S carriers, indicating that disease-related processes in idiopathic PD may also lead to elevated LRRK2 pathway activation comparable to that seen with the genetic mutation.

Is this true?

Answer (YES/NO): YES